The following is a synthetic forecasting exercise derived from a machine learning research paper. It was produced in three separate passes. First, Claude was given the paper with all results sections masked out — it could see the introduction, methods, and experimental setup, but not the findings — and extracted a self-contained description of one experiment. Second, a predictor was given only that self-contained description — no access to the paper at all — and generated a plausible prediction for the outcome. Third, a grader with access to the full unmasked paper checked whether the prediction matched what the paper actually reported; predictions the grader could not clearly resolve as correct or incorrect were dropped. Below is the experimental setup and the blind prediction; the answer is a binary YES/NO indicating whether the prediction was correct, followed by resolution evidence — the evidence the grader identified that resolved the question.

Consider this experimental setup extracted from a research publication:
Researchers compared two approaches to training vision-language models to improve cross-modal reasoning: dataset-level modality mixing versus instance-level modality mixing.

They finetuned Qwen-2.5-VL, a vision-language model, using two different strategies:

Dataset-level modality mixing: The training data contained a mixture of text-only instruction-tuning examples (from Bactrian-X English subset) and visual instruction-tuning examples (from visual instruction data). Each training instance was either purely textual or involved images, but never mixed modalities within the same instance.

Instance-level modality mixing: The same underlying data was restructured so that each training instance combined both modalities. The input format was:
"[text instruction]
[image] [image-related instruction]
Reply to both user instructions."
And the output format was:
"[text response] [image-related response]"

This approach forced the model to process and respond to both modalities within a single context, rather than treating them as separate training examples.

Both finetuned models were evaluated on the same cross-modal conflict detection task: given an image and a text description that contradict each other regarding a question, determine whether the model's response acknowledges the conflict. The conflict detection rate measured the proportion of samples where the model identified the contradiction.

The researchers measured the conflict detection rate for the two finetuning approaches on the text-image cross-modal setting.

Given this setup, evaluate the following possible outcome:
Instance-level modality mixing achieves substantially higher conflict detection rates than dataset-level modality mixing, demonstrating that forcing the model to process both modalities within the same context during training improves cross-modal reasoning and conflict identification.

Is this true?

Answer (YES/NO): YES